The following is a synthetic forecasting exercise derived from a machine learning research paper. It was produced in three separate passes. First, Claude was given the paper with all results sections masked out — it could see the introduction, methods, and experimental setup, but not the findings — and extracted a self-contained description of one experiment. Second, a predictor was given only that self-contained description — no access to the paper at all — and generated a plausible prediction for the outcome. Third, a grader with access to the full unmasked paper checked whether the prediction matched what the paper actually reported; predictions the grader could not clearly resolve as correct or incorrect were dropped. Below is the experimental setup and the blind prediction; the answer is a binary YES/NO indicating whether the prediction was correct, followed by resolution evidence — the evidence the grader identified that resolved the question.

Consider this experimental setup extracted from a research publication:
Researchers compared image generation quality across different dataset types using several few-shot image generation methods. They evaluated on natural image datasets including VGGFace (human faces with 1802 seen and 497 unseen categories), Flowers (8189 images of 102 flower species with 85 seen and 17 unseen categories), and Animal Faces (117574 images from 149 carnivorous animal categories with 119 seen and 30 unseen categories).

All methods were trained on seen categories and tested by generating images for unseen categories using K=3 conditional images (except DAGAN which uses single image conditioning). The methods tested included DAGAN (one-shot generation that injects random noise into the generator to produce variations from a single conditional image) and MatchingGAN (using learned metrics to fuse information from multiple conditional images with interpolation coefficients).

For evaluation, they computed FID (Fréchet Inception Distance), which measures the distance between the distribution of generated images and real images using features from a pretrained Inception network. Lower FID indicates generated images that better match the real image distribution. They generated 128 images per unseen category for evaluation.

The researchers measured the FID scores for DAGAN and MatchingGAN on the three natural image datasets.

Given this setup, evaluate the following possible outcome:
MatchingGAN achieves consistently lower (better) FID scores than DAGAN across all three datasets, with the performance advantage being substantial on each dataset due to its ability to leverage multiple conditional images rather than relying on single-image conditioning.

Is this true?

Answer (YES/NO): YES